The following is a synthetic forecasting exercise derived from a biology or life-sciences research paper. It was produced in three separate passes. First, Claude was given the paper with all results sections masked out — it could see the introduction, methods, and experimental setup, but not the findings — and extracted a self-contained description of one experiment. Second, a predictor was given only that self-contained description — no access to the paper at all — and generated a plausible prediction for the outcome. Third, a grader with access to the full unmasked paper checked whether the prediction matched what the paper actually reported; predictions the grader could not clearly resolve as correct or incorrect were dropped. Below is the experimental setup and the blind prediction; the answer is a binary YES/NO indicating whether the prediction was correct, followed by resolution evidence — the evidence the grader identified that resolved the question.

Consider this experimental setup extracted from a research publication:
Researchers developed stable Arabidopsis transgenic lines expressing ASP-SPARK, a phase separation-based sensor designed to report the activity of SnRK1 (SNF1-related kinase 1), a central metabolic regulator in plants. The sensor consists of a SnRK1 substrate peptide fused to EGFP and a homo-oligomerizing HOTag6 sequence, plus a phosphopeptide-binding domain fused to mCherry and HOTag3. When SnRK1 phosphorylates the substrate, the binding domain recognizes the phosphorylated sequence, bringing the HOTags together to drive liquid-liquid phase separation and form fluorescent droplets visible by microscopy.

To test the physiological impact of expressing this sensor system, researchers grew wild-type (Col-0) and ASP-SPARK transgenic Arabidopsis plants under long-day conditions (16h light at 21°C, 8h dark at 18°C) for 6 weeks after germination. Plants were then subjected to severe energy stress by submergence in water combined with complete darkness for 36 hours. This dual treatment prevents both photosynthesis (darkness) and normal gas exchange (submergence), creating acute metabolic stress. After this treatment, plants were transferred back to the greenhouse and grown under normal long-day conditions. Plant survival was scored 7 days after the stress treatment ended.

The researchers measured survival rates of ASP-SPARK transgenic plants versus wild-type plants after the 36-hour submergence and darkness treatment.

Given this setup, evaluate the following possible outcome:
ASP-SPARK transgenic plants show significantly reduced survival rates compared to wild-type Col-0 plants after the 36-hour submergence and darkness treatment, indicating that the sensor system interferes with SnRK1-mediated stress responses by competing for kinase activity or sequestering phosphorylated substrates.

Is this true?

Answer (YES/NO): NO